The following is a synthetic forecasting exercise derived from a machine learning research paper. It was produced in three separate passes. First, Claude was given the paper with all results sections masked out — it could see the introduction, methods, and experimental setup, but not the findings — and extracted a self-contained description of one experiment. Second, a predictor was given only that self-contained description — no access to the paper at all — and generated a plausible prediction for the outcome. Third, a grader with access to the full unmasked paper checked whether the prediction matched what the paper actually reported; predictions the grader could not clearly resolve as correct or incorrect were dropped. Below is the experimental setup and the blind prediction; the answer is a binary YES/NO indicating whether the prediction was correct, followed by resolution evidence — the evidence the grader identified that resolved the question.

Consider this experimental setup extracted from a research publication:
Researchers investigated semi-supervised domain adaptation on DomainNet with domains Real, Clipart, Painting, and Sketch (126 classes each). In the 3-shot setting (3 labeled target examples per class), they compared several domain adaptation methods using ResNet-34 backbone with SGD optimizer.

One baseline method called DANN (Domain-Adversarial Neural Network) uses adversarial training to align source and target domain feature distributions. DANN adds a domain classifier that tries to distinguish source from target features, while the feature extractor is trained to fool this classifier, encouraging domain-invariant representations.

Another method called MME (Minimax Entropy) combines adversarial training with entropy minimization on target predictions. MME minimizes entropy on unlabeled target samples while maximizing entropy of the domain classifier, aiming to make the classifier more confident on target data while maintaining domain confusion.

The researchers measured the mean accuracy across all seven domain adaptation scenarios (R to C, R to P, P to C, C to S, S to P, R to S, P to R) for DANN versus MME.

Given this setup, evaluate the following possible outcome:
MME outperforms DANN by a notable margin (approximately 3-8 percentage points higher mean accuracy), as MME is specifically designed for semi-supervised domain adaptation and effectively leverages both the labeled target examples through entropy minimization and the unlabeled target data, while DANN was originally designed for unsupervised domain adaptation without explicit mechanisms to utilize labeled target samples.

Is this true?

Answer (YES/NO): YES